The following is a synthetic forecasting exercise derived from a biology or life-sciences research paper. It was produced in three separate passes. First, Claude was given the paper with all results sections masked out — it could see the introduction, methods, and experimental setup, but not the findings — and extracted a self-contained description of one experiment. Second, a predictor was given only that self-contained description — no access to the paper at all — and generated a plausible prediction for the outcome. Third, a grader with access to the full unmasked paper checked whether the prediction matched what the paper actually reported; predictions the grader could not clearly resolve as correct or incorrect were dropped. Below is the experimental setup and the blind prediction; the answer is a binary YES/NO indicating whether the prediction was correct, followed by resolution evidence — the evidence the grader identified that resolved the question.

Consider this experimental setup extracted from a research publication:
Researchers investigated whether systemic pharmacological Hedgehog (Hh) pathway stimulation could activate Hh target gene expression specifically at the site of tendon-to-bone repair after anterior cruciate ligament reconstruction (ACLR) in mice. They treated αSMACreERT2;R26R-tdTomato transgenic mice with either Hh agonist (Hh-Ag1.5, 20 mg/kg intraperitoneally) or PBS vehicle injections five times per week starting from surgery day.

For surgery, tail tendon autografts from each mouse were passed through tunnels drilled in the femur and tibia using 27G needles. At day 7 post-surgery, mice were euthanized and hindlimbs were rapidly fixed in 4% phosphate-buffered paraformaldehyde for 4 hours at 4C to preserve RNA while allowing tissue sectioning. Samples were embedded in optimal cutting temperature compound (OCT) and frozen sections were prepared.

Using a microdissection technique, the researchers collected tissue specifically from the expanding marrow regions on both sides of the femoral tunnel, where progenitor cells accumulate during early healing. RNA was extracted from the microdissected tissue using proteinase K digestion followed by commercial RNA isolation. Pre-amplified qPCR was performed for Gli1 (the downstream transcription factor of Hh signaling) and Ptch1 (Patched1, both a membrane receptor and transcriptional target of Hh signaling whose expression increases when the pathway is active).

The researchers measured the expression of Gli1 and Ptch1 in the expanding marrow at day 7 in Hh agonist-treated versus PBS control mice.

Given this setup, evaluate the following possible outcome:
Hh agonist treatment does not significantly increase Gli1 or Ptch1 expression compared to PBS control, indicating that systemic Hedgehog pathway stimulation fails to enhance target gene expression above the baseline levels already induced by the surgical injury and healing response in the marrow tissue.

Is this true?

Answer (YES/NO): NO